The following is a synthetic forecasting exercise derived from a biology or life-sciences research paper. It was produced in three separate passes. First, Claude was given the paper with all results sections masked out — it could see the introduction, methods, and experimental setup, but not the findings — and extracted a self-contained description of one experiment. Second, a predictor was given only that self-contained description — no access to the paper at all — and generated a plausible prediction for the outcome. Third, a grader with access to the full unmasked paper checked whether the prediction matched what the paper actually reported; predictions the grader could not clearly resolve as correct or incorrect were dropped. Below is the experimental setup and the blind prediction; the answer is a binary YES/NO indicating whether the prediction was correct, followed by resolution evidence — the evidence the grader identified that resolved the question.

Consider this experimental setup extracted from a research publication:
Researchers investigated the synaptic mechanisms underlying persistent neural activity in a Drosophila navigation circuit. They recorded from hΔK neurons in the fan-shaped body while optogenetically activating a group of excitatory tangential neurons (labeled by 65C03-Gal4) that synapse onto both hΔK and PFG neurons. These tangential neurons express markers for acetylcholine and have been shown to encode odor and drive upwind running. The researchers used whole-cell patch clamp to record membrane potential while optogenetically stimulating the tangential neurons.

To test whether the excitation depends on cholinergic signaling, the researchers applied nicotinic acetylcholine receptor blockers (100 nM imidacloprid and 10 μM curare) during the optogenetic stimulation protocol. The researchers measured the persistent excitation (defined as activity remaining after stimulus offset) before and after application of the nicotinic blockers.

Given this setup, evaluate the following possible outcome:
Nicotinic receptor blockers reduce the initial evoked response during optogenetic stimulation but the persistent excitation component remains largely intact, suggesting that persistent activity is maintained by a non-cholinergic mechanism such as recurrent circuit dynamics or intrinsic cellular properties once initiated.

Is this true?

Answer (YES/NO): NO